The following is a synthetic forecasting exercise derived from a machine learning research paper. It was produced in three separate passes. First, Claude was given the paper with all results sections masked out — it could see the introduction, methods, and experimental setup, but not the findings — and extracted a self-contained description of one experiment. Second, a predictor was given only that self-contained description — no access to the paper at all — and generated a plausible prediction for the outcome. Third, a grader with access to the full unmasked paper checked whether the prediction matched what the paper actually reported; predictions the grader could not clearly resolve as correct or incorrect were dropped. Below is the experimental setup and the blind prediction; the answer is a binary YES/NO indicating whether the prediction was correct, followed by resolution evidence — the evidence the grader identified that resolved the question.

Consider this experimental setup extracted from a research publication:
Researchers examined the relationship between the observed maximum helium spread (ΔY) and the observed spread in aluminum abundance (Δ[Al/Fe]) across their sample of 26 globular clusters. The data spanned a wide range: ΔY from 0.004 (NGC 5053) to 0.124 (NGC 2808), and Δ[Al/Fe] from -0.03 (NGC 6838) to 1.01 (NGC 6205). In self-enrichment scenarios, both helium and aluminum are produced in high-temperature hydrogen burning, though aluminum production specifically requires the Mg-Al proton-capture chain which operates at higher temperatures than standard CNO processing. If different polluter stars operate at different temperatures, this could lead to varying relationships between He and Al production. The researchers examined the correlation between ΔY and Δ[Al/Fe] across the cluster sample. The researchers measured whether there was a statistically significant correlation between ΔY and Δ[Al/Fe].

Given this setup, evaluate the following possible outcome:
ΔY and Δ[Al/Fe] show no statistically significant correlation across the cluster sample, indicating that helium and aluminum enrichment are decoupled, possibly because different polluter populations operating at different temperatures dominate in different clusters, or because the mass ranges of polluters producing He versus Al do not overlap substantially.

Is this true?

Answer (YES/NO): NO